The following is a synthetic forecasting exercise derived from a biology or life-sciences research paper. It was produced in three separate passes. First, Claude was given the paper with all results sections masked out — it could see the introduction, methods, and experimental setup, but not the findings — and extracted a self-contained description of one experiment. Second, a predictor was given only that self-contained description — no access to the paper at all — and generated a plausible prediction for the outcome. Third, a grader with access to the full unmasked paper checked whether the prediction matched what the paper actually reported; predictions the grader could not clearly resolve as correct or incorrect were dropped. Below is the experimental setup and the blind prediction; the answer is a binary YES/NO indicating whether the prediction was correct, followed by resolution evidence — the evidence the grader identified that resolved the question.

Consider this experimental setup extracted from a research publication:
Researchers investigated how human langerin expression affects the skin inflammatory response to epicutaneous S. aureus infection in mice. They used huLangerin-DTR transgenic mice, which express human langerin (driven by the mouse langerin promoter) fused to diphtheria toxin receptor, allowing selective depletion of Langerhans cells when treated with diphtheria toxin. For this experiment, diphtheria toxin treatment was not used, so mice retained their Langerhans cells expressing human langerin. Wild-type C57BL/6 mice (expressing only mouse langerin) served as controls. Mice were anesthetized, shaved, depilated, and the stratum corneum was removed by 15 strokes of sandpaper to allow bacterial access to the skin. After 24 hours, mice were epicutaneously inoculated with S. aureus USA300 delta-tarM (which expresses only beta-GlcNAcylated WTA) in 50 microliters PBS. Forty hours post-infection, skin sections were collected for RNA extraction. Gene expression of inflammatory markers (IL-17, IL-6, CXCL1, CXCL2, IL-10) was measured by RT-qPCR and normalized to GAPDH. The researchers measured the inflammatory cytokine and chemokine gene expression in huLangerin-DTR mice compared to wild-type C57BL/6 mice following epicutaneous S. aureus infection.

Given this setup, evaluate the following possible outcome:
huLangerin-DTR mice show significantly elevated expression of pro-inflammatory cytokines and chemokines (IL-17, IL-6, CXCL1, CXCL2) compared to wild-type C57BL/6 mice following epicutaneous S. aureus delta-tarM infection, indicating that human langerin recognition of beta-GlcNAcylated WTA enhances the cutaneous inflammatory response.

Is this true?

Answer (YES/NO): NO